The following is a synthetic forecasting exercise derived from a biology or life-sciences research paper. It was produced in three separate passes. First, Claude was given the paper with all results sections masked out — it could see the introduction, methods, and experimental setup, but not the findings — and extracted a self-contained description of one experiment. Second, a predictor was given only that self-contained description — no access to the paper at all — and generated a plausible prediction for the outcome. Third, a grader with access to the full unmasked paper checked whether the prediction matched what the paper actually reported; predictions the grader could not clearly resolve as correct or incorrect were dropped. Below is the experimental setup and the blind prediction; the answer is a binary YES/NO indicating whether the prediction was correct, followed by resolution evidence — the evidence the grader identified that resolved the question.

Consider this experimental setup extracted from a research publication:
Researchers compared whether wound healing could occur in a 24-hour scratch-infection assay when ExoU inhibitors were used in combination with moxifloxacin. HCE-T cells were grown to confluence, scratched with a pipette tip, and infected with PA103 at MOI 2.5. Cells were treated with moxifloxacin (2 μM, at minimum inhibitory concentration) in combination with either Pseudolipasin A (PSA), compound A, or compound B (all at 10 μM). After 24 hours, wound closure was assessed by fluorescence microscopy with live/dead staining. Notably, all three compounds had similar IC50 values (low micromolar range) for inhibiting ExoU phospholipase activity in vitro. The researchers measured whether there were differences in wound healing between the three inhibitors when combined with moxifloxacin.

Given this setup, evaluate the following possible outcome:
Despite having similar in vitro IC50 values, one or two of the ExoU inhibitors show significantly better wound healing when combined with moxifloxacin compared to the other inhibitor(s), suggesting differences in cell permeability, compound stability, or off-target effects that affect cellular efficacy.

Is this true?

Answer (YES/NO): YES